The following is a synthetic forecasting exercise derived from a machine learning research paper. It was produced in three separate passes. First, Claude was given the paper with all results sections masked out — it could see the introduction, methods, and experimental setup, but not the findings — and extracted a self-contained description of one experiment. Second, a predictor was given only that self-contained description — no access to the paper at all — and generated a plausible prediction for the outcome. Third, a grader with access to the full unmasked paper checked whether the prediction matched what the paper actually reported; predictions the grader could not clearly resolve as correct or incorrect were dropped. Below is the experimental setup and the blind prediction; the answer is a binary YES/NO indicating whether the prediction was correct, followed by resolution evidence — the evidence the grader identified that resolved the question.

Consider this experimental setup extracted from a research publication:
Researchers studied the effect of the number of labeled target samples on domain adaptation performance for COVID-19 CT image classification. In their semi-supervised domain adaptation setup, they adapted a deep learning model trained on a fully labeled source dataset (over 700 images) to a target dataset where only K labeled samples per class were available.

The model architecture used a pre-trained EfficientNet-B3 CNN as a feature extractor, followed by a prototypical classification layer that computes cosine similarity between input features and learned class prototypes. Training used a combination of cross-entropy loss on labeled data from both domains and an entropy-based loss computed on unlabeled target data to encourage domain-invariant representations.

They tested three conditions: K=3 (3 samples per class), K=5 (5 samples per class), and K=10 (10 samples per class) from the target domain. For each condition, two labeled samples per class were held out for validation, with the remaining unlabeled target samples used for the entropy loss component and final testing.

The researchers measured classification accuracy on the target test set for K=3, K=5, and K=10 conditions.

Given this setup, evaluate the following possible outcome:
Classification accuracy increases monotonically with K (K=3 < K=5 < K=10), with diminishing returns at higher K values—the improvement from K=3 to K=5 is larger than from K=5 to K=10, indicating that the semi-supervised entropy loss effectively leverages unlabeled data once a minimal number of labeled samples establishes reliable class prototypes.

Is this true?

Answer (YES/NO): NO